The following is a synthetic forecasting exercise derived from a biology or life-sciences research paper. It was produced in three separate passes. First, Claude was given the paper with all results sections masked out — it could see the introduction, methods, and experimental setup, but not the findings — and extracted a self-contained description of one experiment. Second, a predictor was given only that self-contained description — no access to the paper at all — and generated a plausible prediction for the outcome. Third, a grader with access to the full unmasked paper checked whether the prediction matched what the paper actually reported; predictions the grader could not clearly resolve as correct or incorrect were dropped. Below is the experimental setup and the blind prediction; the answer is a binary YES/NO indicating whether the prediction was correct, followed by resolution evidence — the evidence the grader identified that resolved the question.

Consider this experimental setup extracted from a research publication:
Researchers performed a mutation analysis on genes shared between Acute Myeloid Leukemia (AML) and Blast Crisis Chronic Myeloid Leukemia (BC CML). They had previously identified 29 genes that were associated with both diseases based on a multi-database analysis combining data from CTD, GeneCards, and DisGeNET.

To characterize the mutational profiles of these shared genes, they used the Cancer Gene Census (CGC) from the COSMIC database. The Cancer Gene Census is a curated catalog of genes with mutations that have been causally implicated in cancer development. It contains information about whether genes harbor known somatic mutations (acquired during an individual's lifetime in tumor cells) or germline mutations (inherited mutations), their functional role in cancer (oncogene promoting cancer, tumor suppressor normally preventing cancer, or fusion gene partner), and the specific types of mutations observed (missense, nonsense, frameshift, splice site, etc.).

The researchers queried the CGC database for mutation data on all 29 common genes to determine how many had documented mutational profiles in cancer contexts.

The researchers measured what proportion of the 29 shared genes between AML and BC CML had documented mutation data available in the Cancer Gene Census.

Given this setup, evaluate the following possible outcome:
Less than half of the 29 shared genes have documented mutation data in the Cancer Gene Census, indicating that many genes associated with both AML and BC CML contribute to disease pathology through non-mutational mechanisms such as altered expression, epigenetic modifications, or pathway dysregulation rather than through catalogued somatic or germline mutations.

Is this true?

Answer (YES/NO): NO